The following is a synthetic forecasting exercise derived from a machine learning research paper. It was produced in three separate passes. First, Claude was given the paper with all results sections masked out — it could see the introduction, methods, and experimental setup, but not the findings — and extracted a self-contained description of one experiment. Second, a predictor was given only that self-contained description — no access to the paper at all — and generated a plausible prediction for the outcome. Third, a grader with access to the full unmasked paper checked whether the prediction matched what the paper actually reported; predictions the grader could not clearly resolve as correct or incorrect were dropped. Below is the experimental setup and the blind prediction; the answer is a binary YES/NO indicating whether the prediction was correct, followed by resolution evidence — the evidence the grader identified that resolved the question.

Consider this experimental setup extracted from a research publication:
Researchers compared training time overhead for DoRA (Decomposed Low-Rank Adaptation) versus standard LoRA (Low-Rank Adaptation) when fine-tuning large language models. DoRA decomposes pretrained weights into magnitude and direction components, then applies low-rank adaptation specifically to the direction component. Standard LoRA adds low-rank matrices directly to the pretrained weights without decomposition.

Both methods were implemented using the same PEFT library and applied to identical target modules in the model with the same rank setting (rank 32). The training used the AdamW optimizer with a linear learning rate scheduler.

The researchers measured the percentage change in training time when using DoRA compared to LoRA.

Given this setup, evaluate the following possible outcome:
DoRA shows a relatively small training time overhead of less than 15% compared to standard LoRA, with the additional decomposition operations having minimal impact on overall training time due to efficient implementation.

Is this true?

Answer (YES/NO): NO